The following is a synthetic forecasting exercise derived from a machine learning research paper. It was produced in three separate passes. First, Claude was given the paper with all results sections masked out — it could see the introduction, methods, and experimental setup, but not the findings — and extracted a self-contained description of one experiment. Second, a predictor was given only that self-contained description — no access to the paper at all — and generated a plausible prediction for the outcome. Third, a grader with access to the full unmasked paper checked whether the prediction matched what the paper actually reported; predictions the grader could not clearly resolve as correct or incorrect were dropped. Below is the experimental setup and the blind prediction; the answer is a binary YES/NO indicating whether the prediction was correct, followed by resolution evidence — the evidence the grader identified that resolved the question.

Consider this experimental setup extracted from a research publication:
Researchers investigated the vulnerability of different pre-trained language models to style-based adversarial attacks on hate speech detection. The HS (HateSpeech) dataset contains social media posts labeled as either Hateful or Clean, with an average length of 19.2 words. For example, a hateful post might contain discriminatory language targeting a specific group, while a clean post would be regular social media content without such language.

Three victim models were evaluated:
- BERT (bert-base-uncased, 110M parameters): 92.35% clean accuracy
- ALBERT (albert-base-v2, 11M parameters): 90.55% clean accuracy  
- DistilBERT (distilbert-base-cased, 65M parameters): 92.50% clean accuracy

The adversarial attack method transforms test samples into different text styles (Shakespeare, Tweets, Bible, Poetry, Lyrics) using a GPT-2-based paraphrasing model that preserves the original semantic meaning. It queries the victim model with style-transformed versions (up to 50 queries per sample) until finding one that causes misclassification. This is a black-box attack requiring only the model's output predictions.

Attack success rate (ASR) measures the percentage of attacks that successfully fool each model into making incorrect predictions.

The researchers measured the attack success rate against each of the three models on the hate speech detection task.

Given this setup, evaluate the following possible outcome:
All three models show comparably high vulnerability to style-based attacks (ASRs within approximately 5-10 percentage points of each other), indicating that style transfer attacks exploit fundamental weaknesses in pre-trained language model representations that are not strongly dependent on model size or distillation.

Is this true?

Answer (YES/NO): NO